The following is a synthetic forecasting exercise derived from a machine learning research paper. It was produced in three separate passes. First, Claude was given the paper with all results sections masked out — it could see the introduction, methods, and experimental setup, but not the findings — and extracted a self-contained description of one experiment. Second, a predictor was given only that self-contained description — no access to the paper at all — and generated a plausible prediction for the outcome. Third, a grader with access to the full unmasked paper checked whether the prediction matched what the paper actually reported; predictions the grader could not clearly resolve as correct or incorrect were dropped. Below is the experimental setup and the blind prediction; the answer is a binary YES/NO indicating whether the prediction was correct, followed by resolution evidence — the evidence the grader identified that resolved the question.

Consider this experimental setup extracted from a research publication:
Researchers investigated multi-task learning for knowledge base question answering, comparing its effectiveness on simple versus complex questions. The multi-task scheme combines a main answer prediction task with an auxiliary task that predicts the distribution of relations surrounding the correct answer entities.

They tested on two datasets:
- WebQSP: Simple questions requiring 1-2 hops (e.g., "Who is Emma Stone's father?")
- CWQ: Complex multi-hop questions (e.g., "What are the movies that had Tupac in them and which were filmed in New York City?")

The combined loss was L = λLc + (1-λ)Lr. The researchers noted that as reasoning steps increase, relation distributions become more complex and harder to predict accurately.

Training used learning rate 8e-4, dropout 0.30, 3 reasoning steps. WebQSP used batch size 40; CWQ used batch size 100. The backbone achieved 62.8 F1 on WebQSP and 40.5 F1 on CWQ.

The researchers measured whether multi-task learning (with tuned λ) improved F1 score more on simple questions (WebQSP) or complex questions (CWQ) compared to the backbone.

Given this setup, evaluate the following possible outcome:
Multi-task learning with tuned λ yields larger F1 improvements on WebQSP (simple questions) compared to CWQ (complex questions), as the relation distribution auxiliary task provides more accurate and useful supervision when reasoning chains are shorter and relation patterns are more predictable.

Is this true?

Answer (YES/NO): YES